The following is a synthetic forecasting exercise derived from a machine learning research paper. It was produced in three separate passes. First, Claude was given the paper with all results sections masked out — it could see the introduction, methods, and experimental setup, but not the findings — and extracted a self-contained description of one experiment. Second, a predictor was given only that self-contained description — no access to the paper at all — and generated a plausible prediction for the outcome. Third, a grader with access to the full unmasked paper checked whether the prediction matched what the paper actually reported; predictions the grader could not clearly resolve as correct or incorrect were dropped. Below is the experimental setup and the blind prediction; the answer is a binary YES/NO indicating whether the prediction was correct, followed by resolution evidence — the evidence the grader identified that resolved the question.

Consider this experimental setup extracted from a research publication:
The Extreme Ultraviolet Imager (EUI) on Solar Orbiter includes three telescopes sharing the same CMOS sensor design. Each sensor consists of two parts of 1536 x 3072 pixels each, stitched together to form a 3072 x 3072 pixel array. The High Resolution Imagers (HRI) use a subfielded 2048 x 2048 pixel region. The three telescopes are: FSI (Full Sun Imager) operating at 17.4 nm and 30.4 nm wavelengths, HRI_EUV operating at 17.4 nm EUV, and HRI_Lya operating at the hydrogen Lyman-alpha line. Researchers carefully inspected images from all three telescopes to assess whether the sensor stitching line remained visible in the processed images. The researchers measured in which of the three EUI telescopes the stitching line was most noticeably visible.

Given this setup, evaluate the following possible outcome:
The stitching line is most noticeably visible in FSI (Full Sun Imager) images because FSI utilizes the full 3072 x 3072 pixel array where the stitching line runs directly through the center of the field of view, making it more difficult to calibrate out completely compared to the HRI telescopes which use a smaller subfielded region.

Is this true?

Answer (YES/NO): NO